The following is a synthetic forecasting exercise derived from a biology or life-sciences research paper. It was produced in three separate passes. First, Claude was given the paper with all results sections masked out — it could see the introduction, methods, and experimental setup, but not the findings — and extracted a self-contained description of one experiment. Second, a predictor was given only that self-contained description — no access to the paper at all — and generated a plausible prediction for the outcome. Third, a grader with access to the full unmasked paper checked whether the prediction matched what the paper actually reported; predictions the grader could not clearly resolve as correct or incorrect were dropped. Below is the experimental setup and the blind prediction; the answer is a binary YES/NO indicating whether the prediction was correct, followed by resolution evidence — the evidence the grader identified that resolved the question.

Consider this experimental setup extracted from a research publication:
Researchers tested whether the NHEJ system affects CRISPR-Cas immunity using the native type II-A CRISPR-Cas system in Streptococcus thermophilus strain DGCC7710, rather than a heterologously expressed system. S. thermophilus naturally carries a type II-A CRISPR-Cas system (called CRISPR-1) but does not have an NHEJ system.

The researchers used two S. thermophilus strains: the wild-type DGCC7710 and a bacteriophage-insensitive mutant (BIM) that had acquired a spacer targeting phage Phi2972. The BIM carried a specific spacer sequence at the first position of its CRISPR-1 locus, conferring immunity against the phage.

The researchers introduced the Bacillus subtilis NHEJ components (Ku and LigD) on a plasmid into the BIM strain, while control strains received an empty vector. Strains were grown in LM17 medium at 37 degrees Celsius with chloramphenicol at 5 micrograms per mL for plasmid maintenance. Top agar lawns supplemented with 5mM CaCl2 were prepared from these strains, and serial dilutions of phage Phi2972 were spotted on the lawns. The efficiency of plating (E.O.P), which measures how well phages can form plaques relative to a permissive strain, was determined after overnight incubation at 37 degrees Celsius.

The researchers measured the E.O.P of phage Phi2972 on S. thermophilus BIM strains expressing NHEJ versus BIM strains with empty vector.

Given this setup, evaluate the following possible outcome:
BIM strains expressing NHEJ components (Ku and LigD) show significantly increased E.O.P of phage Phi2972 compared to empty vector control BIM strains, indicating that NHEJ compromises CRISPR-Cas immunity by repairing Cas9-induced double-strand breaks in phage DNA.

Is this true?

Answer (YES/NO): NO